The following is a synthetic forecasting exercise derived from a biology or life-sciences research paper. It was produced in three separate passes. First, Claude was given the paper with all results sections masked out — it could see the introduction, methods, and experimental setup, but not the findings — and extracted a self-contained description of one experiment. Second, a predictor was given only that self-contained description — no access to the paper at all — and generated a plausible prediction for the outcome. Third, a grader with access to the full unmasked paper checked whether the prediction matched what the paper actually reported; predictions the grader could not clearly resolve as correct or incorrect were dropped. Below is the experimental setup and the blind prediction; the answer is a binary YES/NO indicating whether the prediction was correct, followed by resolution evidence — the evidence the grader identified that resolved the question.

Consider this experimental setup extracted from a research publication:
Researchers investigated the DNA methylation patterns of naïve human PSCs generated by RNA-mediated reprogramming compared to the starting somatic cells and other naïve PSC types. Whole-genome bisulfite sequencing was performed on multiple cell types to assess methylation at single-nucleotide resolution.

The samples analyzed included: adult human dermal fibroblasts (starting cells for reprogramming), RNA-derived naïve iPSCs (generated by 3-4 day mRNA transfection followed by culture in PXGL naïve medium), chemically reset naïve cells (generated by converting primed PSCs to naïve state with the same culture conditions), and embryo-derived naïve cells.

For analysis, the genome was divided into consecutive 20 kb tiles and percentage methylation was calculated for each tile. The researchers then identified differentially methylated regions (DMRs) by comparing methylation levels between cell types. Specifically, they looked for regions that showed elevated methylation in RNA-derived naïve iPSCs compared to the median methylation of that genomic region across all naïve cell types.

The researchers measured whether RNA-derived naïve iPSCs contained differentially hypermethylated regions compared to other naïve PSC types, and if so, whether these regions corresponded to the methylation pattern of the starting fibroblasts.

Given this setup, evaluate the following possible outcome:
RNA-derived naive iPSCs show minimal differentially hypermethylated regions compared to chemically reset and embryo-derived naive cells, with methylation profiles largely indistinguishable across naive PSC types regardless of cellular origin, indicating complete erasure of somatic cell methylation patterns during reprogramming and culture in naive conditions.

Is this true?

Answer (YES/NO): YES